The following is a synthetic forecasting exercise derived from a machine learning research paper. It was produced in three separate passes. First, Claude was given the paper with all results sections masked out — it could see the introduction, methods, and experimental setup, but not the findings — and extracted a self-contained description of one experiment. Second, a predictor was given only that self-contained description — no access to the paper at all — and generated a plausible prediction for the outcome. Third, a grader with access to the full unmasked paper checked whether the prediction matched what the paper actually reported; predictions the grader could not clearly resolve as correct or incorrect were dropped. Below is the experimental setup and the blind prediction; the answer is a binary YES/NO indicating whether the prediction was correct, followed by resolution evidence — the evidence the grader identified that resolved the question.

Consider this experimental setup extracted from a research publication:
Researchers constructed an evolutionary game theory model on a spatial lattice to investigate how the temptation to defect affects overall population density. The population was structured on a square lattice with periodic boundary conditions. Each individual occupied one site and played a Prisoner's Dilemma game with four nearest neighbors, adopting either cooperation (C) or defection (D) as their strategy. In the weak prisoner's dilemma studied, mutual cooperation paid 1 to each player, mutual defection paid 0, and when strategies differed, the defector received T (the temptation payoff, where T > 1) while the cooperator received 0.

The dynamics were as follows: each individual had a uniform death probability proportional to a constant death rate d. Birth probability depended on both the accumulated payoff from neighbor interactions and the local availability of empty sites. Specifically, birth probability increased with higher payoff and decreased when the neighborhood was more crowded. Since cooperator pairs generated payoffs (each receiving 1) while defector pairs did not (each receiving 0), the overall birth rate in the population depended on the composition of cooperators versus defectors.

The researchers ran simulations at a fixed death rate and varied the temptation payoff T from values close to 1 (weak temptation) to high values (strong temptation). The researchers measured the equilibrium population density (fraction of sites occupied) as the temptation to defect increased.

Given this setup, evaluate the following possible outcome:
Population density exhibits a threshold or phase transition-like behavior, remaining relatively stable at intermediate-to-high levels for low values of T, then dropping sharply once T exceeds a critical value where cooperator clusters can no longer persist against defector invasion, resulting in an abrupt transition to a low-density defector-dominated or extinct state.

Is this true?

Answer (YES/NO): NO